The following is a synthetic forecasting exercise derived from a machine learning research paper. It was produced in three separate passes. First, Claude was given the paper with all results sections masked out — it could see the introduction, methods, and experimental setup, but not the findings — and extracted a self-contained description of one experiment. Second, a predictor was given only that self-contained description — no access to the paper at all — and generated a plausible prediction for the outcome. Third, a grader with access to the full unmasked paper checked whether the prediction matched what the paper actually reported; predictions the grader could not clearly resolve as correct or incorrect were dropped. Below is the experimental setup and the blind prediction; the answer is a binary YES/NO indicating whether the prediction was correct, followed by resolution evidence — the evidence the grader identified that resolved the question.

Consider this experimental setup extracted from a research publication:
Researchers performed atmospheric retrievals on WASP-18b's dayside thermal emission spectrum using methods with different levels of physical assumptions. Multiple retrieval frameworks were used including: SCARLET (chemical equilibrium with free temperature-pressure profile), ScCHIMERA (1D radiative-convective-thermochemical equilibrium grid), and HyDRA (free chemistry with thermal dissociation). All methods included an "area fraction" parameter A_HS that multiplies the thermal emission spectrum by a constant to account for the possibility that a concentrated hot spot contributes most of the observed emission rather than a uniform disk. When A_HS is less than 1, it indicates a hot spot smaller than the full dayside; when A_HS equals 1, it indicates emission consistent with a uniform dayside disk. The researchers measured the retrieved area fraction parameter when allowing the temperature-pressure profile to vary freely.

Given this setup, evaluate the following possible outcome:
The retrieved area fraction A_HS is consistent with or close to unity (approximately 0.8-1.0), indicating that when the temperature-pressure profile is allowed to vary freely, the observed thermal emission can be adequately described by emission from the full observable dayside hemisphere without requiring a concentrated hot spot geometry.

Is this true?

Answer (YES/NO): YES